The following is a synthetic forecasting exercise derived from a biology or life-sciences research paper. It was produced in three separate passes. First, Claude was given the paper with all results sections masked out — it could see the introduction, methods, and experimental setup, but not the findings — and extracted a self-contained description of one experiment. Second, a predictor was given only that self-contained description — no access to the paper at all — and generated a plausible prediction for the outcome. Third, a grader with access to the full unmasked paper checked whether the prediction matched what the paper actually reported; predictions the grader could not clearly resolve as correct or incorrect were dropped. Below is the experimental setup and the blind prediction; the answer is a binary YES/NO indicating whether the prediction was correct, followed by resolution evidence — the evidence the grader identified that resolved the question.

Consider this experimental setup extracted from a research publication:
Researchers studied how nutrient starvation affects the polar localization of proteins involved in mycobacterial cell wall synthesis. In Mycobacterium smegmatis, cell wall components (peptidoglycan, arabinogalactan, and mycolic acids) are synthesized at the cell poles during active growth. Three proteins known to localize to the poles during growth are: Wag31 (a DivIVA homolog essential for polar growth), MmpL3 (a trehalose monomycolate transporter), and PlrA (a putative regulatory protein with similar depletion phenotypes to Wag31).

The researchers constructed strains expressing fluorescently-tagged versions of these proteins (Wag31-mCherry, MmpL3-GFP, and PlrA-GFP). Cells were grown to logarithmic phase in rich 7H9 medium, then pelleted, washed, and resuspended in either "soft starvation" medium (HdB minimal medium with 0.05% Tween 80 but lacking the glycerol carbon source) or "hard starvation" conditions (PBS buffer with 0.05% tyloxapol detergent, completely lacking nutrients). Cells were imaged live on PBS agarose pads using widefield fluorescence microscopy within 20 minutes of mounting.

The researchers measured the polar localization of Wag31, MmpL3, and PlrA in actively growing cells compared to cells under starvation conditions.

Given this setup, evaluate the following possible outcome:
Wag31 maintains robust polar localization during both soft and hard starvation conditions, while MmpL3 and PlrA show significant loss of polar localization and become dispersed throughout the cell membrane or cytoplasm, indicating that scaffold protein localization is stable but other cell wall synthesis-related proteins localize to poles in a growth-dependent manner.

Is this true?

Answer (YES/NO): NO